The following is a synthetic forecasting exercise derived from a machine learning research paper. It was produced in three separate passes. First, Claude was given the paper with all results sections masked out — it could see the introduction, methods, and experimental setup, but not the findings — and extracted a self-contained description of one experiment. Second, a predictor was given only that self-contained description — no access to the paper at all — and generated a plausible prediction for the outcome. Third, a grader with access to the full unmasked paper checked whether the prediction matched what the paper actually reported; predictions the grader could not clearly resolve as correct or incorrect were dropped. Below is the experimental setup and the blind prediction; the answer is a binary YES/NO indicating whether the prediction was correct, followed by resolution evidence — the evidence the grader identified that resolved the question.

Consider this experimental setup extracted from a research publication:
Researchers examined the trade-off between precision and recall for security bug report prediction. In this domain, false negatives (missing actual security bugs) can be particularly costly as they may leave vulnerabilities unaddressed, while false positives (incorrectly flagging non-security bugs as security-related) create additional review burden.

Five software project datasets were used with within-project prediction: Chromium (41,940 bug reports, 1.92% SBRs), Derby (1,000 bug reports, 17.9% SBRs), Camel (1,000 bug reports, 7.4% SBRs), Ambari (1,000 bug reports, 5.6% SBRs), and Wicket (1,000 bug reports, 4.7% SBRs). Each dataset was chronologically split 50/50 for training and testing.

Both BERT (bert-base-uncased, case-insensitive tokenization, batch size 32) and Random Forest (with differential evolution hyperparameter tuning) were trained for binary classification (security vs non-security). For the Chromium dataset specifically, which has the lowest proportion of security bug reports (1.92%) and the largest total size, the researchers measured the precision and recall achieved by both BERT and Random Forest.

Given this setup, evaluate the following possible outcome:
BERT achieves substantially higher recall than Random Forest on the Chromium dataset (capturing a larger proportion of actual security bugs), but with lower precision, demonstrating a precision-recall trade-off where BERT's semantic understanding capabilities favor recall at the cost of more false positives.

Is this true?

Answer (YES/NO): NO